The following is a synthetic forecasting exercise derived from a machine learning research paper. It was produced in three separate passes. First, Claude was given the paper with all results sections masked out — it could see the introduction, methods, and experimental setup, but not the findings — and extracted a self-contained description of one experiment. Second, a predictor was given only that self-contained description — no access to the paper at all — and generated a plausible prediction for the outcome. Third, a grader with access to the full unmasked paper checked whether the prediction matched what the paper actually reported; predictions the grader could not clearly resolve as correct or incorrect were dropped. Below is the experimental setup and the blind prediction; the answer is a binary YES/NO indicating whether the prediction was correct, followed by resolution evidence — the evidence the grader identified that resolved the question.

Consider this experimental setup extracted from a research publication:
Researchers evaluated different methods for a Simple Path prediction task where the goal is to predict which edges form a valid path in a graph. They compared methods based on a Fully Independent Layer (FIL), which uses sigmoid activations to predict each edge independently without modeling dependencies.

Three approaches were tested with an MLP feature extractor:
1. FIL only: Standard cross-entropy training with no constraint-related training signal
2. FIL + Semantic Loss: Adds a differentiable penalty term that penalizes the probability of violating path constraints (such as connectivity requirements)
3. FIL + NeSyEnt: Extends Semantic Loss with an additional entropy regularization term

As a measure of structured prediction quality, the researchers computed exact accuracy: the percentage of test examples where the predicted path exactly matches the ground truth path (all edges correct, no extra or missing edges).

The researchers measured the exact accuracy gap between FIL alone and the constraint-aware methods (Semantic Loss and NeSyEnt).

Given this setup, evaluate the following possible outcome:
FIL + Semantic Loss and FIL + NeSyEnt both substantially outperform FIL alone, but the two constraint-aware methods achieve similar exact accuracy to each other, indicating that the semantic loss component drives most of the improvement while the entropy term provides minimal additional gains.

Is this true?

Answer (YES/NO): YES